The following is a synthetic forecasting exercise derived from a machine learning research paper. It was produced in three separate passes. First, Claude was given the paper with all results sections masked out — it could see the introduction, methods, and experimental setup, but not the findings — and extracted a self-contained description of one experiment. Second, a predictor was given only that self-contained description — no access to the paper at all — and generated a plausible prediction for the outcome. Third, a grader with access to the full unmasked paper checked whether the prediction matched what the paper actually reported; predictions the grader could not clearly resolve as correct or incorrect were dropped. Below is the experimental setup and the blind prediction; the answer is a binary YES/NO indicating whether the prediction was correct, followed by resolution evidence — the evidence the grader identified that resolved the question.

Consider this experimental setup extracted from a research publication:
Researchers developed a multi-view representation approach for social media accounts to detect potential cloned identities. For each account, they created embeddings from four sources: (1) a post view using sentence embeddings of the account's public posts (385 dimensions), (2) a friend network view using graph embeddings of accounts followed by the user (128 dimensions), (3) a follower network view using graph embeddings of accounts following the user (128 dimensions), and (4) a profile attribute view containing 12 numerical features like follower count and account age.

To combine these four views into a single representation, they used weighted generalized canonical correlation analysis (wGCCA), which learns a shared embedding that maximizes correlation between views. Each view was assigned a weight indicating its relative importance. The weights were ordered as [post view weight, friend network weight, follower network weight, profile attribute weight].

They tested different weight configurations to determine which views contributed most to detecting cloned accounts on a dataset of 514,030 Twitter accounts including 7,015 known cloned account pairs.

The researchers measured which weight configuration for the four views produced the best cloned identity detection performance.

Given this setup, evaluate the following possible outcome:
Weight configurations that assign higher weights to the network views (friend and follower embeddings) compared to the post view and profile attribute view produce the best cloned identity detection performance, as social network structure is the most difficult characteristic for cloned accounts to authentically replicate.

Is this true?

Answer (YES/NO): YES